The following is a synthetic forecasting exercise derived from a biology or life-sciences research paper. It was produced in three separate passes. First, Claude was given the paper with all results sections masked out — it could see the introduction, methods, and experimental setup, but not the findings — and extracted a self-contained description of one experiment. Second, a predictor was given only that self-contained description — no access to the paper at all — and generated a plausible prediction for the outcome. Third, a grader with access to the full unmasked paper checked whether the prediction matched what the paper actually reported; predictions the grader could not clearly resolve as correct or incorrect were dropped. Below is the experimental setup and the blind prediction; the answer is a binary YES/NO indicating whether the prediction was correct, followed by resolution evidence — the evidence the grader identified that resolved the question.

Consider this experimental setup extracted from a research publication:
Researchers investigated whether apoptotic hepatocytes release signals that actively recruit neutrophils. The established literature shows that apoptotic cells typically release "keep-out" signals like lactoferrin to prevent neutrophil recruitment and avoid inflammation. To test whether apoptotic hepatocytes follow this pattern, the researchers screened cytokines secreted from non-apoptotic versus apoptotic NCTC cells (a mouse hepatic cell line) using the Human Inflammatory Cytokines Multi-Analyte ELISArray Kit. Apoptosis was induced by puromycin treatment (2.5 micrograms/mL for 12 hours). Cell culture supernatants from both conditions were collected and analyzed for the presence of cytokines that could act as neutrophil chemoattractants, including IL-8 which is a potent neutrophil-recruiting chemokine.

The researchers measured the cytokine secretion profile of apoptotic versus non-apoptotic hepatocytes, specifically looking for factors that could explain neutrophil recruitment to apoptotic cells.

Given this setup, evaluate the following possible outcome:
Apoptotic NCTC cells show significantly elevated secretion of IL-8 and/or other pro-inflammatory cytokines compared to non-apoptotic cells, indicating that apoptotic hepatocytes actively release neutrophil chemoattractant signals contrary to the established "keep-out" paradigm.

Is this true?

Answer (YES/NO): YES